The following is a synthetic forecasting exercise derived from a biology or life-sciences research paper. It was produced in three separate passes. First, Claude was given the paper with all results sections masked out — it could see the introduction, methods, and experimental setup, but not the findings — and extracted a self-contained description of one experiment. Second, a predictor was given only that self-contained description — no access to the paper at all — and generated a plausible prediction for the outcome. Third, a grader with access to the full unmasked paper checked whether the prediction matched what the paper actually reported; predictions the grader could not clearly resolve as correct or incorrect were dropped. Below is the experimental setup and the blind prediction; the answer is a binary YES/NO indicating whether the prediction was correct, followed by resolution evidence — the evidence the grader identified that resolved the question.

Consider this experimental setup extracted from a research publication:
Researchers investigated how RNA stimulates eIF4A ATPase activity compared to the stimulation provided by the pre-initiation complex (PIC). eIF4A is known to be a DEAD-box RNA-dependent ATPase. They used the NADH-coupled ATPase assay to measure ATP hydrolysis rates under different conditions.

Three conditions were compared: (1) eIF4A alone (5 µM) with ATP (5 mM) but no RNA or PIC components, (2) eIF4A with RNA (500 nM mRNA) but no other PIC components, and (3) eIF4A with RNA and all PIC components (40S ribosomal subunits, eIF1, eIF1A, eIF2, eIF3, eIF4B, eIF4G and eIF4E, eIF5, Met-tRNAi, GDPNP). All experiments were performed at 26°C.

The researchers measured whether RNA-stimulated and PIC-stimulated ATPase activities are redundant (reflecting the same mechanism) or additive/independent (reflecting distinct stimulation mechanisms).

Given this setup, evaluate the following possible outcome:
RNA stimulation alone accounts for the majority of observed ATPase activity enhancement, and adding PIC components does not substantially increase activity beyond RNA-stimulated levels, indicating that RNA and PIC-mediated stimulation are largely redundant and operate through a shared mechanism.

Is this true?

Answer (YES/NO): NO